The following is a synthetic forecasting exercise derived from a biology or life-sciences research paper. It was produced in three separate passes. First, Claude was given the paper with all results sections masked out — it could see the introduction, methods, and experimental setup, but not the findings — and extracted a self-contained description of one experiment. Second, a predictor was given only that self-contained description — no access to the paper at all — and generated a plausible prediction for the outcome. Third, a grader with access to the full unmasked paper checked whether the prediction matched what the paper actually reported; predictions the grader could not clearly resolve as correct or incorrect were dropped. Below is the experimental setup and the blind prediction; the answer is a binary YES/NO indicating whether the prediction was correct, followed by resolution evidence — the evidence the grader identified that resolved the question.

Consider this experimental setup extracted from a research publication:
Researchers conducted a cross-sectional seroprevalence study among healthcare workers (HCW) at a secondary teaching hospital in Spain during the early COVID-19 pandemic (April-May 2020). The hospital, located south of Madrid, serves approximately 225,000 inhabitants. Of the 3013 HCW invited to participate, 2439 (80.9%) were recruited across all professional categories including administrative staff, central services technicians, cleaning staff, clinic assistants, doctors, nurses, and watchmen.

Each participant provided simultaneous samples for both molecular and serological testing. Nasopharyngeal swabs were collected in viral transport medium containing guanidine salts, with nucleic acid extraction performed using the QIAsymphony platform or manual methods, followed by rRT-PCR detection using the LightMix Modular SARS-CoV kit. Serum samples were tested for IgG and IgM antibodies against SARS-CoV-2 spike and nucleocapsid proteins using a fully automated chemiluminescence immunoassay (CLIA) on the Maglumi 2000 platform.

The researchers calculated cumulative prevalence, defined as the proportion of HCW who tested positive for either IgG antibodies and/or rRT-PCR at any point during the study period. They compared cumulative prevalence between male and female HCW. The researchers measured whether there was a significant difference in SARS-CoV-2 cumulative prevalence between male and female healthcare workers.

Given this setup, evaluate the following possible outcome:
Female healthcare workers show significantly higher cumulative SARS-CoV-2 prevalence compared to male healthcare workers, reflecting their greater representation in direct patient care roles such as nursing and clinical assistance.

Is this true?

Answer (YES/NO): NO